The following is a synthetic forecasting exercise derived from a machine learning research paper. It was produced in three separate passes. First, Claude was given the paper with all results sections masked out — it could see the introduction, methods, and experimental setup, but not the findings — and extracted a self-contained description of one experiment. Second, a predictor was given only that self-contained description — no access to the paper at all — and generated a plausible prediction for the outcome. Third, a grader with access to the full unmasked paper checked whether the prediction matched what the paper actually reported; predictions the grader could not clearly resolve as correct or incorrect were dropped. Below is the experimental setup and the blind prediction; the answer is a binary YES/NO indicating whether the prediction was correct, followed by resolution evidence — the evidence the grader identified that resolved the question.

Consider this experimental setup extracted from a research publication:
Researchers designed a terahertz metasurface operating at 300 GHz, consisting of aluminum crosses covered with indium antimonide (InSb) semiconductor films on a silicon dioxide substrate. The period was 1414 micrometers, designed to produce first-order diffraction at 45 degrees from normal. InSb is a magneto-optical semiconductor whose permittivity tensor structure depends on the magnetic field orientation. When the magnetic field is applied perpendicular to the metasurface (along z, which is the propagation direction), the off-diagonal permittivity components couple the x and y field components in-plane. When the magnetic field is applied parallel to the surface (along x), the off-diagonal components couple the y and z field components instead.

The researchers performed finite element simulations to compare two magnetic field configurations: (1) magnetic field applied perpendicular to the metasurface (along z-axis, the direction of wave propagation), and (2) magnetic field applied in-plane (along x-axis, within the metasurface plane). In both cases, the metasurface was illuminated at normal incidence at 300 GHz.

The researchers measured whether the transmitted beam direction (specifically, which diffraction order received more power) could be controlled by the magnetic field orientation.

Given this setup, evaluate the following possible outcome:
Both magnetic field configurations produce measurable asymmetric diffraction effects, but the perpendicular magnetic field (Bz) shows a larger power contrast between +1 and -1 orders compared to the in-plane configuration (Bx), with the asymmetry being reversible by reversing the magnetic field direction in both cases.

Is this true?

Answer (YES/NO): NO